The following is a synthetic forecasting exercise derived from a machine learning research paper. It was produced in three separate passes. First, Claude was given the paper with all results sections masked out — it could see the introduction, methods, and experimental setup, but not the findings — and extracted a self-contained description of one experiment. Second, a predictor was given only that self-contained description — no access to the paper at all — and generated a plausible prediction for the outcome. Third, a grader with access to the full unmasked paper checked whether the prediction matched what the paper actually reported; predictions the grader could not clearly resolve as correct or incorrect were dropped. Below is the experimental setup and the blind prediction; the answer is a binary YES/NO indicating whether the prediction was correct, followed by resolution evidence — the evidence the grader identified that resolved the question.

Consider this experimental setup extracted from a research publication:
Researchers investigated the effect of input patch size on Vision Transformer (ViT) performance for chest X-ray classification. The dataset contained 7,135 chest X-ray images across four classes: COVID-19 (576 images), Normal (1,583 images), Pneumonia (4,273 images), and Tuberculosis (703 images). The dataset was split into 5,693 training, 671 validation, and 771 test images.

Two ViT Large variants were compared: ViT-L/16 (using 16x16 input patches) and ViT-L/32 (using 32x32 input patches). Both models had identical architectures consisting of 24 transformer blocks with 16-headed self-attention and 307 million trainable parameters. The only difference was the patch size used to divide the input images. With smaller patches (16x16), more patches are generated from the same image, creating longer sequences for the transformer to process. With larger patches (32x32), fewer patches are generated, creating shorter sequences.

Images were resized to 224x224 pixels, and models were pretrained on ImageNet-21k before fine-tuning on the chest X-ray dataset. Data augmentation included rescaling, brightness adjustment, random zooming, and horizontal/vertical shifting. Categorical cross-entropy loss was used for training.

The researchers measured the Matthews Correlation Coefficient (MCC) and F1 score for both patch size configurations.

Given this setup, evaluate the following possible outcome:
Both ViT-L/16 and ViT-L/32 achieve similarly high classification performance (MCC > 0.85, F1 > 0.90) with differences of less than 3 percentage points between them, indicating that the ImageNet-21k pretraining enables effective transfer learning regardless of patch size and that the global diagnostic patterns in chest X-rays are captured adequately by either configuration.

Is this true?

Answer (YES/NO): YES